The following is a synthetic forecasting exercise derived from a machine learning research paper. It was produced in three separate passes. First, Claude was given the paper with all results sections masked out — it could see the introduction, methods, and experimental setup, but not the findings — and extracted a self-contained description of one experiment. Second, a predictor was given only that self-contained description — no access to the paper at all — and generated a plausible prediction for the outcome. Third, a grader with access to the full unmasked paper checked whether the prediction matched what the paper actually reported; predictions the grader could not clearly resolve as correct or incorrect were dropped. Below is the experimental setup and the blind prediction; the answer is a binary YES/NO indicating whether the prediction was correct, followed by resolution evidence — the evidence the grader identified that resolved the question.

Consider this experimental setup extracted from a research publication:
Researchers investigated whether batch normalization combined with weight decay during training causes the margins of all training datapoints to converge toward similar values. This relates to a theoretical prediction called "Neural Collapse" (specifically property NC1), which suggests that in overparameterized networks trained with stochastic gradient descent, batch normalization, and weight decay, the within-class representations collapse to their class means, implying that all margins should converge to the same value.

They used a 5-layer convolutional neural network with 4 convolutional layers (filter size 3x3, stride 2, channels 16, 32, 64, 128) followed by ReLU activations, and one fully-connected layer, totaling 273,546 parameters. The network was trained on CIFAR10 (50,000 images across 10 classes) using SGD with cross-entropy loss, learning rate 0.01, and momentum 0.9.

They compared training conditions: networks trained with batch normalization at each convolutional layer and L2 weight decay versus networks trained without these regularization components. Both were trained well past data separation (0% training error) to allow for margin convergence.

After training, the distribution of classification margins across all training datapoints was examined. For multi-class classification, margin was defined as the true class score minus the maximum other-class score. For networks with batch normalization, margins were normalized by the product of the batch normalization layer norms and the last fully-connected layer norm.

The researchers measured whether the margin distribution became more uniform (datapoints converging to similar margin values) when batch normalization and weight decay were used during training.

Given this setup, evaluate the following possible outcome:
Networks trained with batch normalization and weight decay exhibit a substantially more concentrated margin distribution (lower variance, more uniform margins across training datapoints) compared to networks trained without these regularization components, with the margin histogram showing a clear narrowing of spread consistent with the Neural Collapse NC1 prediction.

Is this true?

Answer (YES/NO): YES